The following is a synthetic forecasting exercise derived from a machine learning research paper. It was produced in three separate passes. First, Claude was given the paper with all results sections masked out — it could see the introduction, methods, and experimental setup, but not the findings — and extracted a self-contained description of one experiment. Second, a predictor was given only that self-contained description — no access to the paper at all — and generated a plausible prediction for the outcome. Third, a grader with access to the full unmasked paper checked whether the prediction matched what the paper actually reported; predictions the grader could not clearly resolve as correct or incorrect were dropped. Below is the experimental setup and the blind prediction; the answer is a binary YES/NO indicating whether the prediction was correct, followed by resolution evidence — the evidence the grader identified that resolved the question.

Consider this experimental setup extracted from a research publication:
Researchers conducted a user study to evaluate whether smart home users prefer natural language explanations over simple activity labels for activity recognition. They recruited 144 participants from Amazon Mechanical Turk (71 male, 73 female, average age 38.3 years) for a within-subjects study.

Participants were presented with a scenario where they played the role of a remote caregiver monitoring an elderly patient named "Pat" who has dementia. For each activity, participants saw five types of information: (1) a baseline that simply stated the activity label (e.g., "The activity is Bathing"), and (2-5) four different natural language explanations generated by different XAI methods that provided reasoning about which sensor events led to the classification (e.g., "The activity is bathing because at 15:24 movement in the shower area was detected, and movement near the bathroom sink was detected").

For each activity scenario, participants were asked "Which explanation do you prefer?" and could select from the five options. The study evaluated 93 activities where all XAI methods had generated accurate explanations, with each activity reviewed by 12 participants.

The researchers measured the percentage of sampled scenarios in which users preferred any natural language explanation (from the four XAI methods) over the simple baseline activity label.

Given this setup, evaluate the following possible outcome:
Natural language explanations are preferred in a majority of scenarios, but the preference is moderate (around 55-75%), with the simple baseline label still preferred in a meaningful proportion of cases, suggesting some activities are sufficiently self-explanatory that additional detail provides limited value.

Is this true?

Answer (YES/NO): NO